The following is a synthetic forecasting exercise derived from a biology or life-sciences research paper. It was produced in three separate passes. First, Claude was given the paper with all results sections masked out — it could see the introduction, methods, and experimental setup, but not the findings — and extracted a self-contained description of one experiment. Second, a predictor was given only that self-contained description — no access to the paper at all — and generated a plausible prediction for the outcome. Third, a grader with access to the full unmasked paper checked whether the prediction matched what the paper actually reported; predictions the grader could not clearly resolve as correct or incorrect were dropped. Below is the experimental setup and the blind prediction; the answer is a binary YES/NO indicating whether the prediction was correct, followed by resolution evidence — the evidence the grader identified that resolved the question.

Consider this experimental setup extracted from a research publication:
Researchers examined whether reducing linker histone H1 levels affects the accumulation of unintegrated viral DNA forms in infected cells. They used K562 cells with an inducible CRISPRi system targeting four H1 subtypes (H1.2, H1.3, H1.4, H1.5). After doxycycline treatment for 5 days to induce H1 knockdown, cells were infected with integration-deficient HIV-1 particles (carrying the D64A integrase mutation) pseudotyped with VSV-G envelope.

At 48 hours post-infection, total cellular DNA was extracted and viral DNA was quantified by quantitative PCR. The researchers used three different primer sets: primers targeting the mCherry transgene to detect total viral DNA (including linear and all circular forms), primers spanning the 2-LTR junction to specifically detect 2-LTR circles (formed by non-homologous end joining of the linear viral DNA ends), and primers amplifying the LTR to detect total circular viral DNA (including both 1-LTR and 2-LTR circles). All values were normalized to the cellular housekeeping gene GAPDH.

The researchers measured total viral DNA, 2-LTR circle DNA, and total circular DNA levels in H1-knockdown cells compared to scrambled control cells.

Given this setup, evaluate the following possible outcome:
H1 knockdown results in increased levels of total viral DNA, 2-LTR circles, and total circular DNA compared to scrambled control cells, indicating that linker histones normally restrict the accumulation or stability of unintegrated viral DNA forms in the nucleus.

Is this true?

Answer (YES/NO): NO